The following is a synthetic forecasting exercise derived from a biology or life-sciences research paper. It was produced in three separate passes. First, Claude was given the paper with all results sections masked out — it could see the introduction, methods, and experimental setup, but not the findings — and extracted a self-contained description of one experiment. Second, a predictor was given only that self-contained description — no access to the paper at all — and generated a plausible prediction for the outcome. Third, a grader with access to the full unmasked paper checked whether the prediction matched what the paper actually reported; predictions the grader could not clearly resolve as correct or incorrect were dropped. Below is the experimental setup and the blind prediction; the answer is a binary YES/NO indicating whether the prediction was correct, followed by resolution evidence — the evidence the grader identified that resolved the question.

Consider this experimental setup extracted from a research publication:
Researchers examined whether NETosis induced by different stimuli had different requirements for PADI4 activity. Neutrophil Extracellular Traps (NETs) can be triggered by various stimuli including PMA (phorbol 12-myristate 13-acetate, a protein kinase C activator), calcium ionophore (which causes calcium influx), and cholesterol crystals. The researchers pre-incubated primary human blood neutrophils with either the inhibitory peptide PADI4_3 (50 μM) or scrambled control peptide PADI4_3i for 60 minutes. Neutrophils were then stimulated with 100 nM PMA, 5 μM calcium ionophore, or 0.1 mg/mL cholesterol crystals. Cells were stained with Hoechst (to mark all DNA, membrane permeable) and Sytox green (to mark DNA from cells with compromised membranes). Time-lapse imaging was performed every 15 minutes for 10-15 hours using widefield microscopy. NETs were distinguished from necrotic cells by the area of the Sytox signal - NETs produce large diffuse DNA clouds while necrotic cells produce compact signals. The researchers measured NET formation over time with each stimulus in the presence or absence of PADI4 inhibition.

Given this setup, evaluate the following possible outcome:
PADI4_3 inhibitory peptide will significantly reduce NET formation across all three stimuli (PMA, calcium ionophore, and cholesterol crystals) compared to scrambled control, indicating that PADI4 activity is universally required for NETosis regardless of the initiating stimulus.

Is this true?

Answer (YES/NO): NO